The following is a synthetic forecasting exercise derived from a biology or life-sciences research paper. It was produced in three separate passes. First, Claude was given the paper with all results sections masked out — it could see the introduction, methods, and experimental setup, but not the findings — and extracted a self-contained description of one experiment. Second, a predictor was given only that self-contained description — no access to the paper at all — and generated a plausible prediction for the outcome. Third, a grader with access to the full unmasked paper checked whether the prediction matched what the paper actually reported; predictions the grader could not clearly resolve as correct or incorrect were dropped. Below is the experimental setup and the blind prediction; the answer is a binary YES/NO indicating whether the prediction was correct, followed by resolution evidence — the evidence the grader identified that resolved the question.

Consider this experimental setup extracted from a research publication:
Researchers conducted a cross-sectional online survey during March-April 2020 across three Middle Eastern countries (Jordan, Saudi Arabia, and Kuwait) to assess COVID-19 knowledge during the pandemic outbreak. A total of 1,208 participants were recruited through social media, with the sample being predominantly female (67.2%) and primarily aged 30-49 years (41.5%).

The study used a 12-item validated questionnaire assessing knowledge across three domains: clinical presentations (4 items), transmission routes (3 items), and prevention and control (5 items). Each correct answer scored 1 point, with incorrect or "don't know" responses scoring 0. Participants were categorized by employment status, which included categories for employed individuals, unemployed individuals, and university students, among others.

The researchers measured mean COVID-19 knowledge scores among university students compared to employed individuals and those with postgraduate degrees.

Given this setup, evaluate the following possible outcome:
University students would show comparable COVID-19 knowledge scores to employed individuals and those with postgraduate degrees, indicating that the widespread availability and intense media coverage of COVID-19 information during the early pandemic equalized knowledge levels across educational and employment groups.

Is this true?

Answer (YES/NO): NO